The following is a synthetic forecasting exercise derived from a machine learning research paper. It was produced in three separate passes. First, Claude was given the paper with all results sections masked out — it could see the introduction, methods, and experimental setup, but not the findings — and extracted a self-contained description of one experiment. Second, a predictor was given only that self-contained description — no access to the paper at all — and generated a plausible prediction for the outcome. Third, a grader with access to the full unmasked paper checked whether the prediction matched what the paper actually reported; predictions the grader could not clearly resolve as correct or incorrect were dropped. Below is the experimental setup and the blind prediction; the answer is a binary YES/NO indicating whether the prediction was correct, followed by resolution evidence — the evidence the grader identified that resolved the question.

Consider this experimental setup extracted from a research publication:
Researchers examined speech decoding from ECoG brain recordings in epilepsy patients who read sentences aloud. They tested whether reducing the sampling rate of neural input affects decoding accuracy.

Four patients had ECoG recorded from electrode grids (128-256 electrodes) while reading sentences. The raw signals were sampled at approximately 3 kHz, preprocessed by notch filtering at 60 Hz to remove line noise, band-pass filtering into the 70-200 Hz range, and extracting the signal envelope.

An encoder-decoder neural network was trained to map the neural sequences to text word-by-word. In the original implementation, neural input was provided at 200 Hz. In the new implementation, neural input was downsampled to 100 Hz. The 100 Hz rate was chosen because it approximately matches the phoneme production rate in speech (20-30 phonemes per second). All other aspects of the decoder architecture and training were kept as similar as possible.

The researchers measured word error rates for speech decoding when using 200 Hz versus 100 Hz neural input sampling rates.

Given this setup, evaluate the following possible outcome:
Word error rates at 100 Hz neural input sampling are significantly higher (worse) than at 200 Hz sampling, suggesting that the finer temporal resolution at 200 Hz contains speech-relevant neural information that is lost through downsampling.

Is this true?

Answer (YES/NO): YES